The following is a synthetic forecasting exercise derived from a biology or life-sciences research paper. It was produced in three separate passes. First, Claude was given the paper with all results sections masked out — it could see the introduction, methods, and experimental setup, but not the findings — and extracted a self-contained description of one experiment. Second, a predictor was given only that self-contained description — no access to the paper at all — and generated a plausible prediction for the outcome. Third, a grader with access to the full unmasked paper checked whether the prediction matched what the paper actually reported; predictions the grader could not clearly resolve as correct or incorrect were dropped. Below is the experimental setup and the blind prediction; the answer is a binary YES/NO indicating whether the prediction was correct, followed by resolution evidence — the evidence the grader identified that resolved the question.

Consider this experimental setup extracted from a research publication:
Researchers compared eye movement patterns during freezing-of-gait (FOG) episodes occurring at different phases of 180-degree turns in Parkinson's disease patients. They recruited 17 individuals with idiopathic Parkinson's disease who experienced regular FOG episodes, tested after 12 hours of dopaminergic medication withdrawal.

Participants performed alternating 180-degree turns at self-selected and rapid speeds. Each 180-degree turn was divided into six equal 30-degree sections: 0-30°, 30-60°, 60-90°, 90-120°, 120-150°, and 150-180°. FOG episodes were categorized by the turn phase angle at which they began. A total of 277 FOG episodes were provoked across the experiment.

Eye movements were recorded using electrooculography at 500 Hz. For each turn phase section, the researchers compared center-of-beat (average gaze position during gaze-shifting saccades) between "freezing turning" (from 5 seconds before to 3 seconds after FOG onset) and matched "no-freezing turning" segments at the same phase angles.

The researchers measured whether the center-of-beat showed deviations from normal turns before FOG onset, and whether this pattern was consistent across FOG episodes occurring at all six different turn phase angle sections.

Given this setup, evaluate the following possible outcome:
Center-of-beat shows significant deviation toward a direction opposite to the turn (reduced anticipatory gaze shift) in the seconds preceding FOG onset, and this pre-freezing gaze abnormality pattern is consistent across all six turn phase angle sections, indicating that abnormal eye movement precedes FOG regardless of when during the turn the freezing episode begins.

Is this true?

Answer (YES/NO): NO